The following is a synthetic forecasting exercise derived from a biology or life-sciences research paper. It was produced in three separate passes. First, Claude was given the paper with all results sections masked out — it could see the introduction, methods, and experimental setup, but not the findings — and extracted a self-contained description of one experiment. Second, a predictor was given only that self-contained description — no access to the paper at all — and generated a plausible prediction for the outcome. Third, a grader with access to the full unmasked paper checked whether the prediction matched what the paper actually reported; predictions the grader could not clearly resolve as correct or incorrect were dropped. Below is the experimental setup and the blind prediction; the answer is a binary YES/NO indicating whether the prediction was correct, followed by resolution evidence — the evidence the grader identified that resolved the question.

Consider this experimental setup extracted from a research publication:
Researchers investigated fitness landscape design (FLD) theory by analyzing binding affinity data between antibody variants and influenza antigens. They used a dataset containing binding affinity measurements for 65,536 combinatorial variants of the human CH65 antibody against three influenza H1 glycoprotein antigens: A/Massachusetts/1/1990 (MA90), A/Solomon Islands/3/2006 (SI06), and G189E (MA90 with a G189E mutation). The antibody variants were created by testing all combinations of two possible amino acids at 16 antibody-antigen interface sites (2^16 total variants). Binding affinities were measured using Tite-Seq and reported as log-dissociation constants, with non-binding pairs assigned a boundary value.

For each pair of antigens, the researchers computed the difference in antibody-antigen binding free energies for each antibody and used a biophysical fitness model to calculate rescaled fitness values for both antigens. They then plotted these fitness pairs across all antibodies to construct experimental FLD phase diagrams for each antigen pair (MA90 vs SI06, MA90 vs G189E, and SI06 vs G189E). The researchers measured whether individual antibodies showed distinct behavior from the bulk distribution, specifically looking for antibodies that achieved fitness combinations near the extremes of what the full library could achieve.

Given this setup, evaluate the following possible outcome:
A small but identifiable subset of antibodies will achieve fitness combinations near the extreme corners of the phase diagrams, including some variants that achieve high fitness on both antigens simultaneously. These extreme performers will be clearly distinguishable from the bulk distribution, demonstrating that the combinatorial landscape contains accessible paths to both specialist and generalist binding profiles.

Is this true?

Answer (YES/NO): NO